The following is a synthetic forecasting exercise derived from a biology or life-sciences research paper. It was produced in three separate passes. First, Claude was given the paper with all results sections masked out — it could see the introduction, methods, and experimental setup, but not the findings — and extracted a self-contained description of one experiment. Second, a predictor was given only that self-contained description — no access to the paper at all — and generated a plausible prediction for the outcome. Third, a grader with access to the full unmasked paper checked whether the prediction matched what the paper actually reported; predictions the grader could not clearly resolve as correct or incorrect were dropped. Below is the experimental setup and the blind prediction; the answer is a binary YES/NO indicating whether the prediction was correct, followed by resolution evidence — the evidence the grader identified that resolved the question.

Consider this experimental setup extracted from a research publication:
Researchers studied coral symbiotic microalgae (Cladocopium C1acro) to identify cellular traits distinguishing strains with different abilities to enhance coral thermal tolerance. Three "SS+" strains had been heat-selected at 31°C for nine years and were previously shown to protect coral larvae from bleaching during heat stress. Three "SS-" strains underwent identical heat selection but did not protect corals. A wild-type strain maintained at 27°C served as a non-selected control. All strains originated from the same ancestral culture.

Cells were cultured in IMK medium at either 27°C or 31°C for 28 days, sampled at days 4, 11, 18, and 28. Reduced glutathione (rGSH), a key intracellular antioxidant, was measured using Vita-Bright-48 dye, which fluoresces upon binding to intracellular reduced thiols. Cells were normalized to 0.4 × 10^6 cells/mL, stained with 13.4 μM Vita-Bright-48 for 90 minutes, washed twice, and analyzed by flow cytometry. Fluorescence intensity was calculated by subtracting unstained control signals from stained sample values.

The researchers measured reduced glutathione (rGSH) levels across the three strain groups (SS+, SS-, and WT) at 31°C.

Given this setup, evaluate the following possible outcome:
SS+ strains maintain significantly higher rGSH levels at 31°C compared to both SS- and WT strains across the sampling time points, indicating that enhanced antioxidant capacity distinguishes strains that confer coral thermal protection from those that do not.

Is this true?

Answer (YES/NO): NO